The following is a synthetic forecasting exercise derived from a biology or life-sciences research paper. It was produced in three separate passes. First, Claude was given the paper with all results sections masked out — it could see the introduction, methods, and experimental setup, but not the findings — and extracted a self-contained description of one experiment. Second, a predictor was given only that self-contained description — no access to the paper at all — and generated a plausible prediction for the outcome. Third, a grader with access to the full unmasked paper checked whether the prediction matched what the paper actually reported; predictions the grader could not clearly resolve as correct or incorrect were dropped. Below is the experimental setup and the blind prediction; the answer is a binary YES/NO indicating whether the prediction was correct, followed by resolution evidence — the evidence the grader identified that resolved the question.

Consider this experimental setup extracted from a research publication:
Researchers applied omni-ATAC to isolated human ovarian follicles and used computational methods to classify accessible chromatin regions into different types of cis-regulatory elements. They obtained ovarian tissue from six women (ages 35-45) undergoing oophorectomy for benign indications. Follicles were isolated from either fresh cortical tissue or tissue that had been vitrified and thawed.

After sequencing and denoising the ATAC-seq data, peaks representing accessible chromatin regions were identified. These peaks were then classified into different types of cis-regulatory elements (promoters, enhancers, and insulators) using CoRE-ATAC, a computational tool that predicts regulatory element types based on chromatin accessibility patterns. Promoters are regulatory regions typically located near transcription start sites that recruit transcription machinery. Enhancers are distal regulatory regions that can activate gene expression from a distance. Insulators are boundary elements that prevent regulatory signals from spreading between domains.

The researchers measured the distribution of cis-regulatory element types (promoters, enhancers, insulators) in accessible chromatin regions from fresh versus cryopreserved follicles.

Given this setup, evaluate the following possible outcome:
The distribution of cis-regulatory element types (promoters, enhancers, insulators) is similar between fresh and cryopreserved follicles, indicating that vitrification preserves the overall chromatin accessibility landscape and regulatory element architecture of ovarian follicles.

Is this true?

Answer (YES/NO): NO